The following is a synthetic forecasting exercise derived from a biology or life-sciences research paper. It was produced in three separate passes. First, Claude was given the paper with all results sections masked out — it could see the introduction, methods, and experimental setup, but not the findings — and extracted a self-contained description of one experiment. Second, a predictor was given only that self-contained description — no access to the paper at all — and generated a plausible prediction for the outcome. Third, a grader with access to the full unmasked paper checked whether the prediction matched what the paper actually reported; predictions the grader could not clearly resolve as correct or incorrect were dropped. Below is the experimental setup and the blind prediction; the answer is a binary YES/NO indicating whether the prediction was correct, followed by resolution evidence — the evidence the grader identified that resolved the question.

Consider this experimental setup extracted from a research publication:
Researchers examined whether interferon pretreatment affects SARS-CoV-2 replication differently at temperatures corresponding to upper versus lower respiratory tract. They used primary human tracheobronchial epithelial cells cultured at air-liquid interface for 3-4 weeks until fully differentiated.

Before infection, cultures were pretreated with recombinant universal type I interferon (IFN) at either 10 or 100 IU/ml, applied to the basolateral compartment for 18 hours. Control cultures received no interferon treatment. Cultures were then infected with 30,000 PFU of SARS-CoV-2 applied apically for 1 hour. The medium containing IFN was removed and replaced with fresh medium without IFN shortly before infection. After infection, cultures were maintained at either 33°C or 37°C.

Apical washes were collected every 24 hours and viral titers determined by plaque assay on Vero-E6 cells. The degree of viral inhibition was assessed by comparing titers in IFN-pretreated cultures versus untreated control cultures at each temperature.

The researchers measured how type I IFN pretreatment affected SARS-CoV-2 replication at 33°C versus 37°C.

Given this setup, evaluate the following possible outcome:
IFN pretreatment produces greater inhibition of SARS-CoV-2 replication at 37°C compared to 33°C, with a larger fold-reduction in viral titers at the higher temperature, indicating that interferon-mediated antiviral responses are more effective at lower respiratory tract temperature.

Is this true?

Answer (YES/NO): NO